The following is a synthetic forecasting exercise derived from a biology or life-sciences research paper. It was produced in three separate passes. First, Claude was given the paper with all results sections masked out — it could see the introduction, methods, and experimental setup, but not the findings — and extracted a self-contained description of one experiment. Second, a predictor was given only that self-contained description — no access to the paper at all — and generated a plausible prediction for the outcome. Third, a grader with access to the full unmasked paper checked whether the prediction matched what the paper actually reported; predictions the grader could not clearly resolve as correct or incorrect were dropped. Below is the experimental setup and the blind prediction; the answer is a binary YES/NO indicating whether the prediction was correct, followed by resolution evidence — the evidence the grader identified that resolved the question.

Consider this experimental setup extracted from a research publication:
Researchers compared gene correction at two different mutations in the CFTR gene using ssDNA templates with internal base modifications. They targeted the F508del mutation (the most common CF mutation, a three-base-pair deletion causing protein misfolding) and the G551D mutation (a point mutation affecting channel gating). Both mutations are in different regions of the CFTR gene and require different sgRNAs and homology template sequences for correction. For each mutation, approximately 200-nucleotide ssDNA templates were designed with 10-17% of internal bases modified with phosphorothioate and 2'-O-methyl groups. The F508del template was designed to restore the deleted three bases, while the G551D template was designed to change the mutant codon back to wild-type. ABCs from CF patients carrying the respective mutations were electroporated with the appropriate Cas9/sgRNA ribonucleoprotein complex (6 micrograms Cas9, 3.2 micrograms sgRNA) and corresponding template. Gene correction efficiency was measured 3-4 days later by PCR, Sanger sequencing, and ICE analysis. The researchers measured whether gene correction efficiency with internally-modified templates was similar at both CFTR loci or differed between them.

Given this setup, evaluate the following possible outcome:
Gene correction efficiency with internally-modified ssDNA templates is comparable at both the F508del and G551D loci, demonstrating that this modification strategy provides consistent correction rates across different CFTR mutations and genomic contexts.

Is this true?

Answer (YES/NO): NO